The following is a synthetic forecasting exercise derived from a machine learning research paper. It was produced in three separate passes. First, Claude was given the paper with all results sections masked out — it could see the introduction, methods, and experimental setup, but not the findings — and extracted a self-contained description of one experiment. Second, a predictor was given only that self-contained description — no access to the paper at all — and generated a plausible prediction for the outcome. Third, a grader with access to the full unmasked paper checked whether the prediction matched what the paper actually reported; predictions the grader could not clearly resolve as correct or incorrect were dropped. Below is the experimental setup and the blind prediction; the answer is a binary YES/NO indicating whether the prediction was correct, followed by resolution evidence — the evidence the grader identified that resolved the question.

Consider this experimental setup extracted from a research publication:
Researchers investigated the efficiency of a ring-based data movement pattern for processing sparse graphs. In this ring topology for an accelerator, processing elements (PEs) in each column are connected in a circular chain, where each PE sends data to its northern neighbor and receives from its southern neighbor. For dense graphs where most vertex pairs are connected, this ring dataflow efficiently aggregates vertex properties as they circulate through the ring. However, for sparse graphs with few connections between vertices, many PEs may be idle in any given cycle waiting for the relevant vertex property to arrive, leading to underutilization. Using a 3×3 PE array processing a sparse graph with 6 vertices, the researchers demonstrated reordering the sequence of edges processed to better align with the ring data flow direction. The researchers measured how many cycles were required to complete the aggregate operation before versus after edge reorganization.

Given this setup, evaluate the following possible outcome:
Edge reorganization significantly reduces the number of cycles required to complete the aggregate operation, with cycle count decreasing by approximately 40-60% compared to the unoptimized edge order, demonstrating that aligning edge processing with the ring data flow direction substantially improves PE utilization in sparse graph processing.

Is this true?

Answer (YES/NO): YES